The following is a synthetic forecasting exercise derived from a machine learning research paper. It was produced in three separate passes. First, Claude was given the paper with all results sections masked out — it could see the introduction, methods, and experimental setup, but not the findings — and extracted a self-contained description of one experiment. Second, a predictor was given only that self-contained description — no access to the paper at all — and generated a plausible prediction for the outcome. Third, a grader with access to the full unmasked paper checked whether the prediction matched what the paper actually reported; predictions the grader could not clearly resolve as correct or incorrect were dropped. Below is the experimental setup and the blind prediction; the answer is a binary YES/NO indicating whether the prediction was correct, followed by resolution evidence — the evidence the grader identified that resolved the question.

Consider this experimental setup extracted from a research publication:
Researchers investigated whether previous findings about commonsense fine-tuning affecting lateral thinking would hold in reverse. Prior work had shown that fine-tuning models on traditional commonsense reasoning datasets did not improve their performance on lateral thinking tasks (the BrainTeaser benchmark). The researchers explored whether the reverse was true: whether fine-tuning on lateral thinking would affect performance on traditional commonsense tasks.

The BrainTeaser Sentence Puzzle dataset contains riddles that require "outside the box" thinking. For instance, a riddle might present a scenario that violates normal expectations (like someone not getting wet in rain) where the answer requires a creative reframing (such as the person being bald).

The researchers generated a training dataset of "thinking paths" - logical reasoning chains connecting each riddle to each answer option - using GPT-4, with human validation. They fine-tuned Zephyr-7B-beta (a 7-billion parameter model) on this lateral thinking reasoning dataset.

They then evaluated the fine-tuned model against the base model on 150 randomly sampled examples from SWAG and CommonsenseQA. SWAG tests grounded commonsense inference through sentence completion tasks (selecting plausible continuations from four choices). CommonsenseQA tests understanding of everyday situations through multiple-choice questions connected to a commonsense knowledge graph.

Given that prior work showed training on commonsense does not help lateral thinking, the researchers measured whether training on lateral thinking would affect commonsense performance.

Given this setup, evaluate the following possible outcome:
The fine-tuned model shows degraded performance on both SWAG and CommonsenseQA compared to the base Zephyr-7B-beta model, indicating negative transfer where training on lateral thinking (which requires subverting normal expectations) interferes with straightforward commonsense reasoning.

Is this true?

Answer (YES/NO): NO